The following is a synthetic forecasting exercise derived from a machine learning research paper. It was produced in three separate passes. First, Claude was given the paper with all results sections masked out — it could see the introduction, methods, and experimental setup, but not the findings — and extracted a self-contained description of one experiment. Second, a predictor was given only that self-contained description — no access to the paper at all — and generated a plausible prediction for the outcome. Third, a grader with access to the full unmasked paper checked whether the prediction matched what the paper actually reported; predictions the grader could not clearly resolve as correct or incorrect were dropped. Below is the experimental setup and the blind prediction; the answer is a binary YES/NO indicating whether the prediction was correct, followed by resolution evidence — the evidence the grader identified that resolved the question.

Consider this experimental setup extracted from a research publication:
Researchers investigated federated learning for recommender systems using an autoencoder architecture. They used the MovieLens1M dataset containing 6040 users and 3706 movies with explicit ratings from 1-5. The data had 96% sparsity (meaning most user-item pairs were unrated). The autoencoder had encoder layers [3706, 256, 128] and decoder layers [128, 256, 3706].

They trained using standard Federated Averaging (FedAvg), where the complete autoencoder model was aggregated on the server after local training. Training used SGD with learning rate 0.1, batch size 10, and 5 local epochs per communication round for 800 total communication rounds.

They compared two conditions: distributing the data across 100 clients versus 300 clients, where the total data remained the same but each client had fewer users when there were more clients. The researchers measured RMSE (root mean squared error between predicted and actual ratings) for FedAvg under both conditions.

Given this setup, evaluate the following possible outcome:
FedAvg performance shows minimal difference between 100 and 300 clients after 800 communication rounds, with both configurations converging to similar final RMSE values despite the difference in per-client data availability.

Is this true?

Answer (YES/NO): NO